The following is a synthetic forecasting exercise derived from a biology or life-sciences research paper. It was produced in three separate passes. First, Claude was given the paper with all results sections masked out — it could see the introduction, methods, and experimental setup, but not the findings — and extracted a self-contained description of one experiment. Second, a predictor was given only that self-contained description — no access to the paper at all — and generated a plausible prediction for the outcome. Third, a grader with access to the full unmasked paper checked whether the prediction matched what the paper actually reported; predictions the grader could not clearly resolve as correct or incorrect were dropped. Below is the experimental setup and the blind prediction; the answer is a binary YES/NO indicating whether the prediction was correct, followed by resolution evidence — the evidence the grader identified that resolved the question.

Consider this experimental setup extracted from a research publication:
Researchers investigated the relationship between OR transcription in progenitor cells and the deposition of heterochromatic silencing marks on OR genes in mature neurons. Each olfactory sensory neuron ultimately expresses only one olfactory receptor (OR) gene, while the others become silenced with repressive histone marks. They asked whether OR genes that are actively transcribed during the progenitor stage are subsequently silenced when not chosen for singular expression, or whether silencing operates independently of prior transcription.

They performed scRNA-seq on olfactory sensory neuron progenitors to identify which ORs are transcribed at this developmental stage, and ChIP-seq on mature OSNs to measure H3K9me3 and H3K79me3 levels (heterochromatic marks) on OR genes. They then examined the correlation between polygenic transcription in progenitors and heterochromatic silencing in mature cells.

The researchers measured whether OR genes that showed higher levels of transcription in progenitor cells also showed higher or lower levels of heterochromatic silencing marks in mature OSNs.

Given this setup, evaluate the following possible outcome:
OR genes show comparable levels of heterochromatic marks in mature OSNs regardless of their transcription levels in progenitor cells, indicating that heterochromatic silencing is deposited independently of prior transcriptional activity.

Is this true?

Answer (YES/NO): NO